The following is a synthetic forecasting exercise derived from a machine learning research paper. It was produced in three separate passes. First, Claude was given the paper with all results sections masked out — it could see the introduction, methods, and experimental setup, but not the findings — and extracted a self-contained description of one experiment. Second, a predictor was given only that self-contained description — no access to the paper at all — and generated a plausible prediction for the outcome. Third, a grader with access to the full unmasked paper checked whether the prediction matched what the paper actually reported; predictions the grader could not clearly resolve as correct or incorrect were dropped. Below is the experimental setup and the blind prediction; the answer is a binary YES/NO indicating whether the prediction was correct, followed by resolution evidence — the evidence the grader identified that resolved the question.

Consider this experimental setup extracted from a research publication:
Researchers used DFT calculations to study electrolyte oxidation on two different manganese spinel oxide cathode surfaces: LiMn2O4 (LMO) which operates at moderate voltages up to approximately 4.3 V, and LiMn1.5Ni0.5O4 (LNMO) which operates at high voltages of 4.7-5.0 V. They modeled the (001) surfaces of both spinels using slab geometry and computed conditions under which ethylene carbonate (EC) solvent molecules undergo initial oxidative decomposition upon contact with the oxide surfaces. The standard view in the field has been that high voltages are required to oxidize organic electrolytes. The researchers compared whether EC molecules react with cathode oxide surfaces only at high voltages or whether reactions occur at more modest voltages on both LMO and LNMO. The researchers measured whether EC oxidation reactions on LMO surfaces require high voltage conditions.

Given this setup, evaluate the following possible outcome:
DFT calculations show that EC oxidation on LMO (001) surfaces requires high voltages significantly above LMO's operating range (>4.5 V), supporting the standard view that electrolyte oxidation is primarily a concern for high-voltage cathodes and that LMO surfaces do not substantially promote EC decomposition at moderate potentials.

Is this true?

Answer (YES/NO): NO